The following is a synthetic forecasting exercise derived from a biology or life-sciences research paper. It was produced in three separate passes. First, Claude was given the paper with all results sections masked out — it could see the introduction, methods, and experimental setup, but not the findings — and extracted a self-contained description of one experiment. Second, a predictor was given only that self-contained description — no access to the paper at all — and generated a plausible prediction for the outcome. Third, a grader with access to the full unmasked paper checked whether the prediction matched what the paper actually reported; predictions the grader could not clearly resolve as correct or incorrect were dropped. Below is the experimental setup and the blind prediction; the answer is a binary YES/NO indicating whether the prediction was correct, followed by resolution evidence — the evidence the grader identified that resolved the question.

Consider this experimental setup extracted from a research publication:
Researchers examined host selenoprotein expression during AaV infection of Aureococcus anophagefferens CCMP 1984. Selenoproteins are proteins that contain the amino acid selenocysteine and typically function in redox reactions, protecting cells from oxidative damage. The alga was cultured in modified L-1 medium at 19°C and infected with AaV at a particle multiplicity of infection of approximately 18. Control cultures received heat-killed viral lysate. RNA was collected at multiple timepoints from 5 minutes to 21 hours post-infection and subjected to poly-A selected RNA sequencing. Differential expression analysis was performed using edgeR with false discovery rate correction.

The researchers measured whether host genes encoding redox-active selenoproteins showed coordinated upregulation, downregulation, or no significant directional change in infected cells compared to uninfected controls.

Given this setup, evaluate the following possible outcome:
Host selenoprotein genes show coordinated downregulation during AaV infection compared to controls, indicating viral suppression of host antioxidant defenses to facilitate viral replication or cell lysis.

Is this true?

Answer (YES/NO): NO